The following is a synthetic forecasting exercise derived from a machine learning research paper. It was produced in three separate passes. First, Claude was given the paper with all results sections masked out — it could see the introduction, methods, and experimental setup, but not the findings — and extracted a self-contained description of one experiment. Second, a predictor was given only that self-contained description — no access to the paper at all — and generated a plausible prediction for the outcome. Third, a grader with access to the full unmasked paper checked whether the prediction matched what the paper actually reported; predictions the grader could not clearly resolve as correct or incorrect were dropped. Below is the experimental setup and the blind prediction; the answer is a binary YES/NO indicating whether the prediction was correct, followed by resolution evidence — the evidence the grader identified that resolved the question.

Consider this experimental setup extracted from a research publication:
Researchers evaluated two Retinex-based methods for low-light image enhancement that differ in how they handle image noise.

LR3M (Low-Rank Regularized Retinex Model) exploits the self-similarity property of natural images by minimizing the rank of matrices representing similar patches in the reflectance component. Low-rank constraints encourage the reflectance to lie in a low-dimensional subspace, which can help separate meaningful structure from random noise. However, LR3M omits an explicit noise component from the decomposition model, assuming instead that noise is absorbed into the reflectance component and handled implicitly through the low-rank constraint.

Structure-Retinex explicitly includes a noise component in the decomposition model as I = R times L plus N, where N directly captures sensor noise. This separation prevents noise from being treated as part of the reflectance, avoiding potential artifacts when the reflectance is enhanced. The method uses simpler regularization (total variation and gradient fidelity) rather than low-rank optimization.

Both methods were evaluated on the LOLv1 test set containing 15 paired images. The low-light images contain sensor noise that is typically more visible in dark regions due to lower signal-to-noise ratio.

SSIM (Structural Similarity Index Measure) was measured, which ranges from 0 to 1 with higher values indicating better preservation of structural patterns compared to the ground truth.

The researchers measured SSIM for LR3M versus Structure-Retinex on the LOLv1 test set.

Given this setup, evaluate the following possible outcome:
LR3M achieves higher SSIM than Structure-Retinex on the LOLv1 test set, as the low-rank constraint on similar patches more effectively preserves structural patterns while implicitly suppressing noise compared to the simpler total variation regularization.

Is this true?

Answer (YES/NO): NO